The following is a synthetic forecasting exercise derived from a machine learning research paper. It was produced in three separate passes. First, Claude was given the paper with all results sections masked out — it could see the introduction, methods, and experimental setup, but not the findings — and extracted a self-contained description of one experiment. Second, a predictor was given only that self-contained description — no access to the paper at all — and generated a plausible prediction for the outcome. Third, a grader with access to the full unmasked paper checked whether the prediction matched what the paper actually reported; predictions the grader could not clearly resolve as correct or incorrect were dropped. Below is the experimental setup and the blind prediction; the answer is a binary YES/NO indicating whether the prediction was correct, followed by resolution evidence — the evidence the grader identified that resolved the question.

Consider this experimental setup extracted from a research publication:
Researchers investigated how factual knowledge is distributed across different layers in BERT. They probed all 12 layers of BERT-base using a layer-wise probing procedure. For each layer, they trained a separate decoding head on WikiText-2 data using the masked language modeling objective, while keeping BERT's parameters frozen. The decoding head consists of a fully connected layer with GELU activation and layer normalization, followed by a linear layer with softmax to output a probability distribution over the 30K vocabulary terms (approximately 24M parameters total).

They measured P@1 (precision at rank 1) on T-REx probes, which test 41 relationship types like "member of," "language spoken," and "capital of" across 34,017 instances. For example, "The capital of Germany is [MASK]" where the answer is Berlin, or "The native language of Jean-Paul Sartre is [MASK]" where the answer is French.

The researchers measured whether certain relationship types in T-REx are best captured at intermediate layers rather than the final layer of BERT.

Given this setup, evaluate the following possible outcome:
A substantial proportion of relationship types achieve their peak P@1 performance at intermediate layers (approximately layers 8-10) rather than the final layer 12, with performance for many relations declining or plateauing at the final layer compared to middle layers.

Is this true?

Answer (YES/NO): NO